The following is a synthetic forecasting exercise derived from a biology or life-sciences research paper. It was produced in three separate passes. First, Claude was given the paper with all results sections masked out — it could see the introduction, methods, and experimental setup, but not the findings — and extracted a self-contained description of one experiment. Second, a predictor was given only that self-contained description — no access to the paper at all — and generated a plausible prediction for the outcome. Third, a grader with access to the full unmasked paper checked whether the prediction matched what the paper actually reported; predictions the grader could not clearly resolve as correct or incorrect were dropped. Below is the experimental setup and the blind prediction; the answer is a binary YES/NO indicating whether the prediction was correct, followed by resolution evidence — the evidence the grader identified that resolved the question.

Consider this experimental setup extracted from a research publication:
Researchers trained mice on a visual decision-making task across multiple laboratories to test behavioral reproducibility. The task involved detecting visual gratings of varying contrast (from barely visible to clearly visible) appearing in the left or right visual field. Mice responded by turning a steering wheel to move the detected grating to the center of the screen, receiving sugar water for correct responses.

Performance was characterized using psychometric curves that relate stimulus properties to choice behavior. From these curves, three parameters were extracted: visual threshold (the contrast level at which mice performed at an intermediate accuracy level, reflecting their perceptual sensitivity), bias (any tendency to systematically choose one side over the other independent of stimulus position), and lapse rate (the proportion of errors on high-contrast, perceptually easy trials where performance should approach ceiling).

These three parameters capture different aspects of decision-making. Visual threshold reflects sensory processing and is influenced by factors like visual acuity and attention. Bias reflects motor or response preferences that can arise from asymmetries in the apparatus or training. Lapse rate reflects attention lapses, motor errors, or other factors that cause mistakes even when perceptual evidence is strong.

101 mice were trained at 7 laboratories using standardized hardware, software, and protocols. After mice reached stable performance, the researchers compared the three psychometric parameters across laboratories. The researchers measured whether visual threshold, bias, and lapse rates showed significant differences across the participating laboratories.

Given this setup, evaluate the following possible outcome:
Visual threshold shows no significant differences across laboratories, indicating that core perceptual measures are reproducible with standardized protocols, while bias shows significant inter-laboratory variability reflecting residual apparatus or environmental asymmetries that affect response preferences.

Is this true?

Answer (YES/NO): NO